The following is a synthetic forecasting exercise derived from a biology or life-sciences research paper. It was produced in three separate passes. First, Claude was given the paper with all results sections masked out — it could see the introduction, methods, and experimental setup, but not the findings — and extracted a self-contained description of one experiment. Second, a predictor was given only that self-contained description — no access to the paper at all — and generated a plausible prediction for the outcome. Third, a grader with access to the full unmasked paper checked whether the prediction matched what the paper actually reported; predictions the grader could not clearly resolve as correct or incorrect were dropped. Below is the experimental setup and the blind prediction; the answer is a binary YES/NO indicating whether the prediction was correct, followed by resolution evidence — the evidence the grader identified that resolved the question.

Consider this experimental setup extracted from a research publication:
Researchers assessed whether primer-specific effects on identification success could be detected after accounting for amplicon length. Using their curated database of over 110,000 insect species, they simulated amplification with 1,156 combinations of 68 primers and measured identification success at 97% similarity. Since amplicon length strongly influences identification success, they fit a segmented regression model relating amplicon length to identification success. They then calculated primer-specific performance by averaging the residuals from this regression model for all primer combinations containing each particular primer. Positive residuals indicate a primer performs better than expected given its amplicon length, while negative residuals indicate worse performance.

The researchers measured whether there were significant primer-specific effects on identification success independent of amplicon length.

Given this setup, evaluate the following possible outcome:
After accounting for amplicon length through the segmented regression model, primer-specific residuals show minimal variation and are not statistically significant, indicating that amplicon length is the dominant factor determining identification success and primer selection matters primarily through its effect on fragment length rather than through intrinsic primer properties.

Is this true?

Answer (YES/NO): NO